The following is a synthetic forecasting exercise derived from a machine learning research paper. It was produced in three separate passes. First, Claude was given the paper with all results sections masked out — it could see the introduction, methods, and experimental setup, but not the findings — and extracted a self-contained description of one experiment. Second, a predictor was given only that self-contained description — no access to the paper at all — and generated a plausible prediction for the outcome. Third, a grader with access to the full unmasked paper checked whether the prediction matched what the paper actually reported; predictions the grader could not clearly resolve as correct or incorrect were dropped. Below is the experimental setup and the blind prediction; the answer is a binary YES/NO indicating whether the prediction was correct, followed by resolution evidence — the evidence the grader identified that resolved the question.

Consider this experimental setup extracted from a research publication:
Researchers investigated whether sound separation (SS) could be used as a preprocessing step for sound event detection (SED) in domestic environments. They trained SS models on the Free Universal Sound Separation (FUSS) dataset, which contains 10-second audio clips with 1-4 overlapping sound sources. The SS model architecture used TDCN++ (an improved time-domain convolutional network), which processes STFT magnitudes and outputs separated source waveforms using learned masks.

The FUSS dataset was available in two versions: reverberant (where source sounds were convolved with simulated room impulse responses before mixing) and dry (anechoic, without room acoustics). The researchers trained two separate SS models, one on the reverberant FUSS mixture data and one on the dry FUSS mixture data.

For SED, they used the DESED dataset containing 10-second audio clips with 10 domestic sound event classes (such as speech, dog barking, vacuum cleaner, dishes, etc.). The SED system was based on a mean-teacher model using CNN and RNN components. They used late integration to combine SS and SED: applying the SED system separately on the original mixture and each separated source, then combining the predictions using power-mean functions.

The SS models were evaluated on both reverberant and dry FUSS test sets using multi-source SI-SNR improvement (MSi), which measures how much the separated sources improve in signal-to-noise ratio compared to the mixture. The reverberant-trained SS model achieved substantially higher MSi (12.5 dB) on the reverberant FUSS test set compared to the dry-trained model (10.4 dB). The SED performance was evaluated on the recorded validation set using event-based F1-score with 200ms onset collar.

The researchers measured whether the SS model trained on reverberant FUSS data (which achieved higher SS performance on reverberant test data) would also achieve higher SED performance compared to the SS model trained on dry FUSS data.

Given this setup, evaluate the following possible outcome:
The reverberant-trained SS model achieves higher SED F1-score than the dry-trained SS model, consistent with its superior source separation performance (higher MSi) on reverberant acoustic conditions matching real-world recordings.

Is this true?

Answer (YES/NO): NO